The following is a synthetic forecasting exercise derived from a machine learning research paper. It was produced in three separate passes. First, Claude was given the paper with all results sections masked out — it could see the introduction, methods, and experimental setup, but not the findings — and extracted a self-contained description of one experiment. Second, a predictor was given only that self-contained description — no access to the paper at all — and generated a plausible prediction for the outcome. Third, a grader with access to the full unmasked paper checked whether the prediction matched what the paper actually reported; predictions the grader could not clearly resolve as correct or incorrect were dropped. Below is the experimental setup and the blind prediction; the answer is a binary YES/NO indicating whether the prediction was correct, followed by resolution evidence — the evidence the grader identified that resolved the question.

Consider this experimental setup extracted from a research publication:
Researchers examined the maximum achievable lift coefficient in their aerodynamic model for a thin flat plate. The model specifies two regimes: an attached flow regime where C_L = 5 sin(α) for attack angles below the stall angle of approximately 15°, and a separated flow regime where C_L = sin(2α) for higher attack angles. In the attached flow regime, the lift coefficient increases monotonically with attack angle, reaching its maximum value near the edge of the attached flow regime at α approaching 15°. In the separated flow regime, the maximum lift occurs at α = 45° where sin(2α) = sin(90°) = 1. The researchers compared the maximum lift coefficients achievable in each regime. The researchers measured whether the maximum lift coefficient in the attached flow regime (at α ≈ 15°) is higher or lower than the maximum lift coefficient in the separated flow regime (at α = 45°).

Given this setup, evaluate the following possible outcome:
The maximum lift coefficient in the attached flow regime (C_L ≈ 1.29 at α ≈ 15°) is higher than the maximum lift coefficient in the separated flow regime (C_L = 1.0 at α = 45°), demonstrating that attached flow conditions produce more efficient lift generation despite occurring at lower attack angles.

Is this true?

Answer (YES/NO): YES